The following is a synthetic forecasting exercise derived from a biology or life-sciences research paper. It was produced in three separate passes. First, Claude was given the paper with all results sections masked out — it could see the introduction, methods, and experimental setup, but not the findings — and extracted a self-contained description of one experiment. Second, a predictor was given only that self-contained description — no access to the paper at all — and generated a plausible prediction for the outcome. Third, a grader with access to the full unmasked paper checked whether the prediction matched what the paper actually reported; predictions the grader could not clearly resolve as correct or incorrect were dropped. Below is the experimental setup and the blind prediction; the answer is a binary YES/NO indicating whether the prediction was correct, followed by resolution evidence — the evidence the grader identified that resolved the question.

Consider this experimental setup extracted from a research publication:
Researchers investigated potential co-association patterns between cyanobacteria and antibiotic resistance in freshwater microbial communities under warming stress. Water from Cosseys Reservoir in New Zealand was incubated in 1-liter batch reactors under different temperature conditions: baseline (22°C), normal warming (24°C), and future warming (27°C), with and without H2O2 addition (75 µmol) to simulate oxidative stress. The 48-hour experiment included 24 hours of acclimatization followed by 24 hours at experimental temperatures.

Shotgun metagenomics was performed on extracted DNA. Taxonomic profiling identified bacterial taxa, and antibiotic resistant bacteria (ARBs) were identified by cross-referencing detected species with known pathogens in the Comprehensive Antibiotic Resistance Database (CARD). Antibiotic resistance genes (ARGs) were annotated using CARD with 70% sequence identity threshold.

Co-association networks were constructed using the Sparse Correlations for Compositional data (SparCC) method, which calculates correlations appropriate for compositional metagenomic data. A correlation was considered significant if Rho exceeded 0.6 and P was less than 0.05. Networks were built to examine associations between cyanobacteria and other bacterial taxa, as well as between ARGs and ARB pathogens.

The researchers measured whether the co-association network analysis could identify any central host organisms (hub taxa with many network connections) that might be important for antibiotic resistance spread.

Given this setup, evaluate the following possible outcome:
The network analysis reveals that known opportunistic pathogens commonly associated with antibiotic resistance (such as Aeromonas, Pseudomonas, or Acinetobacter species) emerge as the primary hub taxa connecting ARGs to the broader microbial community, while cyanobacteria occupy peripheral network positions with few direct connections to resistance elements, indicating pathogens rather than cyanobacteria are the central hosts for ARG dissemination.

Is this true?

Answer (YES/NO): NO